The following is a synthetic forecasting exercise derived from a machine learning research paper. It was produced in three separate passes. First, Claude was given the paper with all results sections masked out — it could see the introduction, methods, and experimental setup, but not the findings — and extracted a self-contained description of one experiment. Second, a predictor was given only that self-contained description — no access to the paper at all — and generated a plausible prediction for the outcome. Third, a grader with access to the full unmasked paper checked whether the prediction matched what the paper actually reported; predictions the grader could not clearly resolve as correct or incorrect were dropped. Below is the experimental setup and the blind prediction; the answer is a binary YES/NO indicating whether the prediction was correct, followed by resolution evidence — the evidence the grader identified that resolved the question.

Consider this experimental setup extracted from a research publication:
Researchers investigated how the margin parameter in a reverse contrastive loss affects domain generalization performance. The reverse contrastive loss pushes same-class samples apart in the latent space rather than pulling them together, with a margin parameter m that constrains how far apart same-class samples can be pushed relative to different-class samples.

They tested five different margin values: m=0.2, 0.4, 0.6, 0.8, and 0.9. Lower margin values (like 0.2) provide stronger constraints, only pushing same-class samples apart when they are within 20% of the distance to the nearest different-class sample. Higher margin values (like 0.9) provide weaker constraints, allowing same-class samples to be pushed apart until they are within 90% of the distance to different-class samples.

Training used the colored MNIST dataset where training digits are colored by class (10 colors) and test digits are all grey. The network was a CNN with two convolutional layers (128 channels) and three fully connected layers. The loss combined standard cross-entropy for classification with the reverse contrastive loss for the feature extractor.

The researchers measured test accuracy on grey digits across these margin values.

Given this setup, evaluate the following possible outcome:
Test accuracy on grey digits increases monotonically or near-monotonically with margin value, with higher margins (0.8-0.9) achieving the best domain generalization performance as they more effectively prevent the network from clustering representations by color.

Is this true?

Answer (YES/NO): YES